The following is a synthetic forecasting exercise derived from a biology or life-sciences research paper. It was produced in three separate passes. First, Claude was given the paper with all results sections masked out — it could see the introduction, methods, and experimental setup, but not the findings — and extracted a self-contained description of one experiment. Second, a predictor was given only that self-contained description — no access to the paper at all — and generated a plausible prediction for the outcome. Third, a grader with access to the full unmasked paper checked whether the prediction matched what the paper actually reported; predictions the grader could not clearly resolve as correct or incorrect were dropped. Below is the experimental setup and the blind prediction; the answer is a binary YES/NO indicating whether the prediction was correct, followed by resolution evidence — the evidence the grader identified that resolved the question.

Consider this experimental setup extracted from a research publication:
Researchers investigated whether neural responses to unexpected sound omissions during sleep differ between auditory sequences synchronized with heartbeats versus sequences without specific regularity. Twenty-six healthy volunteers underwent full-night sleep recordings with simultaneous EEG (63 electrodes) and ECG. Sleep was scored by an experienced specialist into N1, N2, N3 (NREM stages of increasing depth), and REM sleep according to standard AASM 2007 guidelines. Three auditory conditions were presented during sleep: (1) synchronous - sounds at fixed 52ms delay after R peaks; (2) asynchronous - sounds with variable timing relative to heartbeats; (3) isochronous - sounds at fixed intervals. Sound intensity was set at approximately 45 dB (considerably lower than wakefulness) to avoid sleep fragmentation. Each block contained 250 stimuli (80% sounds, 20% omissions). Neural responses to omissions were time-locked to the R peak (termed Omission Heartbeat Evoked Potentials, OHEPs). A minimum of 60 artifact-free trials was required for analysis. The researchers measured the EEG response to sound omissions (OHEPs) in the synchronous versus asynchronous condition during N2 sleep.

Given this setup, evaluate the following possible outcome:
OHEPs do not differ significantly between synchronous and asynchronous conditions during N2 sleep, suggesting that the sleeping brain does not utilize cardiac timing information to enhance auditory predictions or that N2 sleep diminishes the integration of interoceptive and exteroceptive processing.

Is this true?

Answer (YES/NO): NO